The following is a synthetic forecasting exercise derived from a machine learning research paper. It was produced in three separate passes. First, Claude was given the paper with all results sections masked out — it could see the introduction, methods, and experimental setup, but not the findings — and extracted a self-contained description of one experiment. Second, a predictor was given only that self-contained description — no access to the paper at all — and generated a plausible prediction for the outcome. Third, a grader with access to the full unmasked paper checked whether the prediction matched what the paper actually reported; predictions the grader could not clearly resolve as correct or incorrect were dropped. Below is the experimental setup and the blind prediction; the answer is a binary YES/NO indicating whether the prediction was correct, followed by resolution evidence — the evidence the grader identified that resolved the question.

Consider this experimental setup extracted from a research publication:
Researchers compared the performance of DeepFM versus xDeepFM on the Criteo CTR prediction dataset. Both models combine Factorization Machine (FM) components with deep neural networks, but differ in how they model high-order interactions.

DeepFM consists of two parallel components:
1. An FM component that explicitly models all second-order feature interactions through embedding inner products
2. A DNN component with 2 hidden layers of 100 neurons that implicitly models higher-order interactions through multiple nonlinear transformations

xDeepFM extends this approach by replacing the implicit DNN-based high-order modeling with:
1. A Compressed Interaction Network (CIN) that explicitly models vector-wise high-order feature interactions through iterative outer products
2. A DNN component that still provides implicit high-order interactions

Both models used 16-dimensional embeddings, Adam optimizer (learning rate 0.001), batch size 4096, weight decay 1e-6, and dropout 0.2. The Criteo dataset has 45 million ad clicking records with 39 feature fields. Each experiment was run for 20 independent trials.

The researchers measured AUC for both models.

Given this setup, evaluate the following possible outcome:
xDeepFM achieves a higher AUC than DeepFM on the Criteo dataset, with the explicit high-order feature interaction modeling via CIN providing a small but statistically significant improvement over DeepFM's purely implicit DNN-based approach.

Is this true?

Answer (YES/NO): YES